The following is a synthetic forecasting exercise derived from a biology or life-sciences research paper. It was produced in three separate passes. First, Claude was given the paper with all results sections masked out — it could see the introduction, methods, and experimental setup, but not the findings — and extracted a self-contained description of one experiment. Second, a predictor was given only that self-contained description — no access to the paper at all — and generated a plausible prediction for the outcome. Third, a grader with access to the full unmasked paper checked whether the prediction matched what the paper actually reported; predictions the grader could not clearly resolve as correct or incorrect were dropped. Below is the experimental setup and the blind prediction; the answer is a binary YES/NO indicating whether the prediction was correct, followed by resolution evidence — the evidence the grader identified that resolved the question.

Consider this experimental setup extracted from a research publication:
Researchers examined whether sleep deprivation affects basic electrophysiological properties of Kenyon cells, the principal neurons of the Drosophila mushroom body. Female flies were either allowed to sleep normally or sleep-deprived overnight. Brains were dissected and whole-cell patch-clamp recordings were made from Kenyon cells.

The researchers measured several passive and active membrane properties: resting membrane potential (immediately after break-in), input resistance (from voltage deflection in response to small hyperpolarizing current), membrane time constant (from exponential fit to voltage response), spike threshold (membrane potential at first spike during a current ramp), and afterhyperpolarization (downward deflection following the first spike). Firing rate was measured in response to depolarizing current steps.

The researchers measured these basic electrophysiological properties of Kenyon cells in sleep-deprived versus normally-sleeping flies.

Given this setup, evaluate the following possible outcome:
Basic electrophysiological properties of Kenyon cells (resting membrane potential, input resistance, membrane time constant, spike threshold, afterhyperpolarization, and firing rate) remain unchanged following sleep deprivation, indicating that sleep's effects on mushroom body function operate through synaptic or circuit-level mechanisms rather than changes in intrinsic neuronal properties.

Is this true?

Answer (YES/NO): YES